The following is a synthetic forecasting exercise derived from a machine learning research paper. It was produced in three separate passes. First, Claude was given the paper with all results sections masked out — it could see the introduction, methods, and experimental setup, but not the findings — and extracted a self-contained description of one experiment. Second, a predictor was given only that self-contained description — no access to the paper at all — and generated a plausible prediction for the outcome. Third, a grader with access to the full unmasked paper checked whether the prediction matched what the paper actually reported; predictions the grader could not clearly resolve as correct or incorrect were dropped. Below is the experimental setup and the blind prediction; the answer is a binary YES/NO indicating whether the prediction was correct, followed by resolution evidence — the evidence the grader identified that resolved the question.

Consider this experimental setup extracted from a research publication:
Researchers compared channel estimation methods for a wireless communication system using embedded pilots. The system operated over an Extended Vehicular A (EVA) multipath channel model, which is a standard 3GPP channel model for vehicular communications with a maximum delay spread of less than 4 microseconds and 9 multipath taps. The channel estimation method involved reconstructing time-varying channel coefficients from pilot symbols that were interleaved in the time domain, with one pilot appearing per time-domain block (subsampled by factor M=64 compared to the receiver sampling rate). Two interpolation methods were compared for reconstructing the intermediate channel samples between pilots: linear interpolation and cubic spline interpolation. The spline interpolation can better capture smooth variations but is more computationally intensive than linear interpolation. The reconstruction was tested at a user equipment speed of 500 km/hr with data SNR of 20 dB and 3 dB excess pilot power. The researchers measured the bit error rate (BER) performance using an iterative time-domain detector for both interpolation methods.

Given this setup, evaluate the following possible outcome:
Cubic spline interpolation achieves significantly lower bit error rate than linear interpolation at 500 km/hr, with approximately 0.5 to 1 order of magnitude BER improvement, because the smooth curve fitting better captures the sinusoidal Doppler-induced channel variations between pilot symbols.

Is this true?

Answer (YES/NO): NO